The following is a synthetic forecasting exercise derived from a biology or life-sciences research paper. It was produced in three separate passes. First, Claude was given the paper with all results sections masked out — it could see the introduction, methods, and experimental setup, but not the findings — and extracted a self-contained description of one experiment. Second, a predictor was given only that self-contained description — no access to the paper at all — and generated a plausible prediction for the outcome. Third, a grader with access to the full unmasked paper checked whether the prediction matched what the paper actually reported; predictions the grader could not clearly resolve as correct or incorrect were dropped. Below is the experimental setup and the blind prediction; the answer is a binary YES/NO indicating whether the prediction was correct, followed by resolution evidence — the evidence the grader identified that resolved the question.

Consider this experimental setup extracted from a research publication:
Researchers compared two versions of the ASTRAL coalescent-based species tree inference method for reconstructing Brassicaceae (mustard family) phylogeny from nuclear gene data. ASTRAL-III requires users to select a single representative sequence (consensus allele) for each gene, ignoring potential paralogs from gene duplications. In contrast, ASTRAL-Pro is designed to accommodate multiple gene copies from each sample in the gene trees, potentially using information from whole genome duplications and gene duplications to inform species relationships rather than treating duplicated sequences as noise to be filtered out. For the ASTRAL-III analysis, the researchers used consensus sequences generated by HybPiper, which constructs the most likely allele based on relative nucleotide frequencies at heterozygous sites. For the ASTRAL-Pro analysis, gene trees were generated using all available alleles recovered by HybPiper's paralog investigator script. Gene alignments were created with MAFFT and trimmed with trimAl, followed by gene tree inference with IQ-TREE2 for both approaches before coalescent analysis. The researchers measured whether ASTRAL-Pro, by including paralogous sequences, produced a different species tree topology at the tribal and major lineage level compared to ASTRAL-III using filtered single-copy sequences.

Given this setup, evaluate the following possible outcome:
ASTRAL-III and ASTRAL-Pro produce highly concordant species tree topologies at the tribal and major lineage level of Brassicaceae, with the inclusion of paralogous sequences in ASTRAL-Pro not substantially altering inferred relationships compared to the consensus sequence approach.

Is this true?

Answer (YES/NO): NO